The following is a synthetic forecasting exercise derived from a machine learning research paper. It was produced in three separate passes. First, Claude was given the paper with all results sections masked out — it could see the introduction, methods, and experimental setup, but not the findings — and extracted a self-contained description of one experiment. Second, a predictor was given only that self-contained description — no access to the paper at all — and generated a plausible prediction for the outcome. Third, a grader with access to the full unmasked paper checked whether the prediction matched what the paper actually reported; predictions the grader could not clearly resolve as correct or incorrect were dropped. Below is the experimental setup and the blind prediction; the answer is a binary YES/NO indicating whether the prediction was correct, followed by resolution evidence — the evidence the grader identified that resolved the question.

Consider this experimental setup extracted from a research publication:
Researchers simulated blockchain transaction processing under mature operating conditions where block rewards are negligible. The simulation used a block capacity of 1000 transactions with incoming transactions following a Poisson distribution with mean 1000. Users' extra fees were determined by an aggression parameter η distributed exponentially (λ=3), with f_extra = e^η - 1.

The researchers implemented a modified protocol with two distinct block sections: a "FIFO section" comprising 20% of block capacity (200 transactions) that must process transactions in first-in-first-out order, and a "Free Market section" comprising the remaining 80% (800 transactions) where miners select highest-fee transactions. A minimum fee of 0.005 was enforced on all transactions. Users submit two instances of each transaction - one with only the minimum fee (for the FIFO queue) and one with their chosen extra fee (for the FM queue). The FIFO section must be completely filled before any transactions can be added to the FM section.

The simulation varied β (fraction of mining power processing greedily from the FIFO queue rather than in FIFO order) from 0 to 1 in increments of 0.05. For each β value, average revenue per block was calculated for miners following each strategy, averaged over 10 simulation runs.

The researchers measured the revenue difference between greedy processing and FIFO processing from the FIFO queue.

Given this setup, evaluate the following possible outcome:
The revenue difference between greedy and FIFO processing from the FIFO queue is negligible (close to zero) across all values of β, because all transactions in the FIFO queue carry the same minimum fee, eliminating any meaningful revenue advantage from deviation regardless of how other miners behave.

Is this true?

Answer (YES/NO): NO